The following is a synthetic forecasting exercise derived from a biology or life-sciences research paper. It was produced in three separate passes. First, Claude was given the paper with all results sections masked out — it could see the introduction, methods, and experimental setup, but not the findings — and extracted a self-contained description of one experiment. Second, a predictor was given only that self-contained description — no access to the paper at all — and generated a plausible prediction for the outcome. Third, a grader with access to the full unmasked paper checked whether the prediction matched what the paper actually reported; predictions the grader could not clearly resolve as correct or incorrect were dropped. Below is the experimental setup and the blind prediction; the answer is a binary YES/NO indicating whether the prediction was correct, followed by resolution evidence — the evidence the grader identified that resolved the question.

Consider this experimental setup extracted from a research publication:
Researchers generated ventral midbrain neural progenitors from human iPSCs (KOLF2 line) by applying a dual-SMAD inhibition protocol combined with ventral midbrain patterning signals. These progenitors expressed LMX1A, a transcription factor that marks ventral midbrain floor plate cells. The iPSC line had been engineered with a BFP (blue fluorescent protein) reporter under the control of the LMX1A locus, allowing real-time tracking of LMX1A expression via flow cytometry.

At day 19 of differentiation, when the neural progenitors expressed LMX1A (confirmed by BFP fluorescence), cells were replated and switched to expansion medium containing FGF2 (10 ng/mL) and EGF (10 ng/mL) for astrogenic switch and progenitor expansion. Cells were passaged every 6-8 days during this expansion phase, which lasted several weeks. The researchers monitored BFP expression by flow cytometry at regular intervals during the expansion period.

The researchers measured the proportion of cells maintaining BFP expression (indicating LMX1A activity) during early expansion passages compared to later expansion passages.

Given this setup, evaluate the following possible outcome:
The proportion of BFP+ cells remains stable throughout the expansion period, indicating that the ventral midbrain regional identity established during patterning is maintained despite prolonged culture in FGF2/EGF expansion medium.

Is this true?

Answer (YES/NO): NO